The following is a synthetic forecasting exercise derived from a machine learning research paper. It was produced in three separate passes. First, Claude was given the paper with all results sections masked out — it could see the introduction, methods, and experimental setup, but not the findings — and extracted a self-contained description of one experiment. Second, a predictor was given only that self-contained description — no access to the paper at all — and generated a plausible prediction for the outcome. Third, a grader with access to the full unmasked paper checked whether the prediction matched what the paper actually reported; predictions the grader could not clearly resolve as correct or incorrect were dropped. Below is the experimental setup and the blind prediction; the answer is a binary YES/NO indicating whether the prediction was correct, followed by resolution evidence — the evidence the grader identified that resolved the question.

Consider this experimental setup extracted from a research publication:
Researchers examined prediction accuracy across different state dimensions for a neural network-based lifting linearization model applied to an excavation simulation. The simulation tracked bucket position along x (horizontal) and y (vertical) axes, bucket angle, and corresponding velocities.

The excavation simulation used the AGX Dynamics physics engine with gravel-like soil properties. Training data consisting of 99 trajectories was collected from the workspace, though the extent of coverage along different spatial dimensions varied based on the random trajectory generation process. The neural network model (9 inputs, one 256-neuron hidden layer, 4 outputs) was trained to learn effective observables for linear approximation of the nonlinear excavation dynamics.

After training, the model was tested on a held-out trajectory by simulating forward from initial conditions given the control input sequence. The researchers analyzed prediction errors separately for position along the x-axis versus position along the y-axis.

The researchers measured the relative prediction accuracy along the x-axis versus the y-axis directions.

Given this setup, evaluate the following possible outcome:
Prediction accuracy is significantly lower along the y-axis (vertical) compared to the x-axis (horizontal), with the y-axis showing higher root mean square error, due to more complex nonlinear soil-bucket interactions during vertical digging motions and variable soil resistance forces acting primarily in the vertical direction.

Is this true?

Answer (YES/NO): NO